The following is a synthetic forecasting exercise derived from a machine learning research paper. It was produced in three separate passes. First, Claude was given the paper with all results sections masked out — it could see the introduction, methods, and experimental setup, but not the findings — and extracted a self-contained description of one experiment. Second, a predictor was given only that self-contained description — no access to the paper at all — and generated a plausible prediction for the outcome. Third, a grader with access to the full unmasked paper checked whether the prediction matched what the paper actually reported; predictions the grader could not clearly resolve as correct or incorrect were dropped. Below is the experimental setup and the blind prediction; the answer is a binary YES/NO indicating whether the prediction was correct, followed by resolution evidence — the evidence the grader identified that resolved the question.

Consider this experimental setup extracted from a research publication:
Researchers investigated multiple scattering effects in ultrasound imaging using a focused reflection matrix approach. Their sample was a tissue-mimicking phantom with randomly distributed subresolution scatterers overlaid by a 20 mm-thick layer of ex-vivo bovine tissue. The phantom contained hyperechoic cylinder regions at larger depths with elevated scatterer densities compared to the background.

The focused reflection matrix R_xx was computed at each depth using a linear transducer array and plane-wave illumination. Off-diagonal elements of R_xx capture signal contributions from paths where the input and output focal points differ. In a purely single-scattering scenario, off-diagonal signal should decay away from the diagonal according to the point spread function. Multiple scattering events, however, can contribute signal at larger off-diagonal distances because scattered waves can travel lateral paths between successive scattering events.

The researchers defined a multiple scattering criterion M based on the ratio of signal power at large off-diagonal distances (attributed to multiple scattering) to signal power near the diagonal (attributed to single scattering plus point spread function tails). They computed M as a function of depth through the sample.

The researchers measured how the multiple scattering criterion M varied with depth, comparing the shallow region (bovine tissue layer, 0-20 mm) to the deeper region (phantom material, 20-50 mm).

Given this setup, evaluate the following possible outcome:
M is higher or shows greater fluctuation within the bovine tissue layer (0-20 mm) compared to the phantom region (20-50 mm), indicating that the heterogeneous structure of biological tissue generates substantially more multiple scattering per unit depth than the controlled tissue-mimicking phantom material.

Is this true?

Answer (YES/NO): NO